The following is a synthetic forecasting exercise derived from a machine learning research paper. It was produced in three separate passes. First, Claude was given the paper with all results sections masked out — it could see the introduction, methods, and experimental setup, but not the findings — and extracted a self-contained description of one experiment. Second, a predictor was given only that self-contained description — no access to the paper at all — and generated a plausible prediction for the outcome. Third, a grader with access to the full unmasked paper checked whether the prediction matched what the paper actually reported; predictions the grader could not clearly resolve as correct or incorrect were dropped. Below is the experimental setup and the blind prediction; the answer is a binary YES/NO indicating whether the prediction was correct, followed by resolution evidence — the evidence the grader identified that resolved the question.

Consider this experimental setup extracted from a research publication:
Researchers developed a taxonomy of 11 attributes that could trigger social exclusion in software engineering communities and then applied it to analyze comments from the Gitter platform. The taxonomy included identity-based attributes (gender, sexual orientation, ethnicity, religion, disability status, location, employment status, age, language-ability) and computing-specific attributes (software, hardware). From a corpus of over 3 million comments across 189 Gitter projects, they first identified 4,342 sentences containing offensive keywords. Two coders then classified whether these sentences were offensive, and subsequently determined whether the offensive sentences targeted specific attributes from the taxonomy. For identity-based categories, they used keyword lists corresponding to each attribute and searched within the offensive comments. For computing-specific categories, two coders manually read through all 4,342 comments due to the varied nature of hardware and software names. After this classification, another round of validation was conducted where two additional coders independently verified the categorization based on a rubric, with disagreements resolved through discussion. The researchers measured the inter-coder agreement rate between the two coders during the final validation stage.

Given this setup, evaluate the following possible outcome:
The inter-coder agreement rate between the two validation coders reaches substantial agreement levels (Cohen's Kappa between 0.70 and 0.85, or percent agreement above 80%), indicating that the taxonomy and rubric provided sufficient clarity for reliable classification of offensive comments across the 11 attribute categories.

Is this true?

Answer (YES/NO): YES